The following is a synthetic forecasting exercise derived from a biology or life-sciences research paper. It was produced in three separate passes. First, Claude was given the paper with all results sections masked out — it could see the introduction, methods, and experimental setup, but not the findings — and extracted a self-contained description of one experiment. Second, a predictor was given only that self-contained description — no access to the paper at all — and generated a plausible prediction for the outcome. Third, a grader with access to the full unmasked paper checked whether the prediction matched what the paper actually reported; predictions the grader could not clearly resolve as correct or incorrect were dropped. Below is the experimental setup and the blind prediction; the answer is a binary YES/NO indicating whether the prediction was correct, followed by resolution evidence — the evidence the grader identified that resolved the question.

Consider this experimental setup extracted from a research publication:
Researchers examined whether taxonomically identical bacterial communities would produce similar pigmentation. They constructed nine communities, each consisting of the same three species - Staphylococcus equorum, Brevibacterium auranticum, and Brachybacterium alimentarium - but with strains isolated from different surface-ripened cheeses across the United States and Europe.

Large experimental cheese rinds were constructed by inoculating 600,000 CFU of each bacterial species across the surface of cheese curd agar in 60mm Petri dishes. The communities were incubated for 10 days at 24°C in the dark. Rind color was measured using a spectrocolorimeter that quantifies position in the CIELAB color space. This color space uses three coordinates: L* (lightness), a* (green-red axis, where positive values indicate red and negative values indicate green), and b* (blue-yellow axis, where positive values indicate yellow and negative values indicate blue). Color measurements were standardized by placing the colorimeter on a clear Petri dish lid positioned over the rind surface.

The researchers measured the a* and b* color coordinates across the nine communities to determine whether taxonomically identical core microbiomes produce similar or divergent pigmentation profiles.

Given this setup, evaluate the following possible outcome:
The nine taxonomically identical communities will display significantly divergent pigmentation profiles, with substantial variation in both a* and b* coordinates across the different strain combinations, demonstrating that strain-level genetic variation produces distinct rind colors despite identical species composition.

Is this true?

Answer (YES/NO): YES